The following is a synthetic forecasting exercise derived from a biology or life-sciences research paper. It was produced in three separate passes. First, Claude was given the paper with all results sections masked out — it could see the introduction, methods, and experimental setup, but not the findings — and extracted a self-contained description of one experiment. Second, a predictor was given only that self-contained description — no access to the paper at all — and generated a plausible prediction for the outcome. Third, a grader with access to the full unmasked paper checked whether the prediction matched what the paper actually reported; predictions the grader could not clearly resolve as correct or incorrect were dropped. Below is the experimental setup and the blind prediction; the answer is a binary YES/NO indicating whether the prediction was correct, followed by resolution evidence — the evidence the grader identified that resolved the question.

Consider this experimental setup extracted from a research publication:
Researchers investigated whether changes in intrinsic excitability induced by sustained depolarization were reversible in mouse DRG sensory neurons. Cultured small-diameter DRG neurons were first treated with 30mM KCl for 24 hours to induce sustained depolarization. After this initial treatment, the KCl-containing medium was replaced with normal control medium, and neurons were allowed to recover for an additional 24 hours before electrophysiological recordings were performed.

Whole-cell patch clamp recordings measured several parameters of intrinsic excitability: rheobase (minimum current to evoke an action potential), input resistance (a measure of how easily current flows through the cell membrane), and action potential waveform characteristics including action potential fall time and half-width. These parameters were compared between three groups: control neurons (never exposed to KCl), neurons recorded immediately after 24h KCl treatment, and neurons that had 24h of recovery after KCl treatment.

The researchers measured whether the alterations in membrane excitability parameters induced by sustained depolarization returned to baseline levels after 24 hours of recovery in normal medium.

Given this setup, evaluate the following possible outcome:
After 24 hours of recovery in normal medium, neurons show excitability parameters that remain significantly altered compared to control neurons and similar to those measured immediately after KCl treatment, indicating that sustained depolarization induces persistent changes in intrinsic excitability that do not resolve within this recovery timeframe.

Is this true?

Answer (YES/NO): NO